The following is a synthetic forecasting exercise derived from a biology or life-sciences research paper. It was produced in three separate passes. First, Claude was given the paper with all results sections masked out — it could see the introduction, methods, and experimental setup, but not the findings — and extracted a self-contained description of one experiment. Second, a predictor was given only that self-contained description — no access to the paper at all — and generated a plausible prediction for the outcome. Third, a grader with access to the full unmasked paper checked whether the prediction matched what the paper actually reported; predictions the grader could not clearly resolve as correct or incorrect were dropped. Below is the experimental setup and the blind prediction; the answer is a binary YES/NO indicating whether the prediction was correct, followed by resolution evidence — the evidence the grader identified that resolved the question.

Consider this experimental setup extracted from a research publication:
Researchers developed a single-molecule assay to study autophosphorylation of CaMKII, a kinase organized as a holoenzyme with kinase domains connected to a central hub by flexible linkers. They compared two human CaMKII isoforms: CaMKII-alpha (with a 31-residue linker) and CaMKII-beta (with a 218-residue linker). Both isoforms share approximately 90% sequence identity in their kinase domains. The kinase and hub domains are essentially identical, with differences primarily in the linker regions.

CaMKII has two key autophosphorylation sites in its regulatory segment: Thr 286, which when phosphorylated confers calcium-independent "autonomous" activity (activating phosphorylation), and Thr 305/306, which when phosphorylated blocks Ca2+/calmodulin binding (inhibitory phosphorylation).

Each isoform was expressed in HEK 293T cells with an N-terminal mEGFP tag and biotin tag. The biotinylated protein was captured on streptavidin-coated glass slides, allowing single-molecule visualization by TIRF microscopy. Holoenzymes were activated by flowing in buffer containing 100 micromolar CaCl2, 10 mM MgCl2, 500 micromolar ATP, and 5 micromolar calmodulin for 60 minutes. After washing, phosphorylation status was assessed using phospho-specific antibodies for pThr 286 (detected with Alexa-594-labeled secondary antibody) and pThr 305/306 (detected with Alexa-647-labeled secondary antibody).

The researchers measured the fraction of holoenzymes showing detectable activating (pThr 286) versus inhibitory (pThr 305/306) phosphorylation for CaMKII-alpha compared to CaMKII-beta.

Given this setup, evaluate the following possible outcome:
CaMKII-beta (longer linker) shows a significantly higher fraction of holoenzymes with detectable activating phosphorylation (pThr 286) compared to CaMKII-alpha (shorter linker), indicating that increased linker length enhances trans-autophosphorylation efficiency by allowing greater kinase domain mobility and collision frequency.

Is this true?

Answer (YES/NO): NO